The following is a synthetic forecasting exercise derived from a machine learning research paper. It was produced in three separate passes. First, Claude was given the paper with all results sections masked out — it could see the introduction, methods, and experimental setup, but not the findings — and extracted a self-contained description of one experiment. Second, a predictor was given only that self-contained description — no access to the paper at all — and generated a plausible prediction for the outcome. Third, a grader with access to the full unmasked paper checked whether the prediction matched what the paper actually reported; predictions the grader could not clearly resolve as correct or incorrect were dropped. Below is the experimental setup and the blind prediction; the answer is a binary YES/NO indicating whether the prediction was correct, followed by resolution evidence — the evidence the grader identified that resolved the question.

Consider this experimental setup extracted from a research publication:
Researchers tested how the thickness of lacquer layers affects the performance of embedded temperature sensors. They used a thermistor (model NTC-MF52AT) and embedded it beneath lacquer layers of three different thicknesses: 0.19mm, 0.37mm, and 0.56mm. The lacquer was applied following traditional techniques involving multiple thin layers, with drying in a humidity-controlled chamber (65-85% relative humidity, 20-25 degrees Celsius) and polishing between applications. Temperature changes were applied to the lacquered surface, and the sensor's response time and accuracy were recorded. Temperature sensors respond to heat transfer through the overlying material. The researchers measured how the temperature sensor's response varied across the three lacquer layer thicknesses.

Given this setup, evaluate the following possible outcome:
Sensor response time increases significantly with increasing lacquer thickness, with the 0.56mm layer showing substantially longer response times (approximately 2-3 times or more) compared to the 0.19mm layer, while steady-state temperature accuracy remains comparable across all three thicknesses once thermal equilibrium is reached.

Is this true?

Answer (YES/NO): NO